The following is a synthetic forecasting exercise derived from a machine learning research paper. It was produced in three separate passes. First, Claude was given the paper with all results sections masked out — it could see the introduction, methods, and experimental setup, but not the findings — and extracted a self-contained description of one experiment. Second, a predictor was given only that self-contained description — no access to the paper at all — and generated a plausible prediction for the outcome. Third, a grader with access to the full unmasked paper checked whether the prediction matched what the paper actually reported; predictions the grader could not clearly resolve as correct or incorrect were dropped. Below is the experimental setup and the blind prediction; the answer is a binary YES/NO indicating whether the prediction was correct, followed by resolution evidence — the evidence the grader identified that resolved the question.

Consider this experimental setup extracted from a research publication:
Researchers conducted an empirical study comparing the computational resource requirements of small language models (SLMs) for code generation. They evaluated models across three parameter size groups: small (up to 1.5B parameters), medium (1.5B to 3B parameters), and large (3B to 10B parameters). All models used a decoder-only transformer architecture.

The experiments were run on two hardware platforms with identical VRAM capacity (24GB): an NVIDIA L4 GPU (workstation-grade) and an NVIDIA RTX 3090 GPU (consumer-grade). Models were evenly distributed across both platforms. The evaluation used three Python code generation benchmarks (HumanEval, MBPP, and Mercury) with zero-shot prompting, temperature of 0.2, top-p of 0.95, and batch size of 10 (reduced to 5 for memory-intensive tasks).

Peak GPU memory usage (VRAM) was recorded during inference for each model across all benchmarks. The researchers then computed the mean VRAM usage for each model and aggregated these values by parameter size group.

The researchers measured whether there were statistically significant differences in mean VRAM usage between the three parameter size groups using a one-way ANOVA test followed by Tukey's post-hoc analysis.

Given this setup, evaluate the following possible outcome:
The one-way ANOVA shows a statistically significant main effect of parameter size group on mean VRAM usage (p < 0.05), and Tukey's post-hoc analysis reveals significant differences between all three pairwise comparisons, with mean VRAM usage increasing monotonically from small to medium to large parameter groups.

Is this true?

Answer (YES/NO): NO